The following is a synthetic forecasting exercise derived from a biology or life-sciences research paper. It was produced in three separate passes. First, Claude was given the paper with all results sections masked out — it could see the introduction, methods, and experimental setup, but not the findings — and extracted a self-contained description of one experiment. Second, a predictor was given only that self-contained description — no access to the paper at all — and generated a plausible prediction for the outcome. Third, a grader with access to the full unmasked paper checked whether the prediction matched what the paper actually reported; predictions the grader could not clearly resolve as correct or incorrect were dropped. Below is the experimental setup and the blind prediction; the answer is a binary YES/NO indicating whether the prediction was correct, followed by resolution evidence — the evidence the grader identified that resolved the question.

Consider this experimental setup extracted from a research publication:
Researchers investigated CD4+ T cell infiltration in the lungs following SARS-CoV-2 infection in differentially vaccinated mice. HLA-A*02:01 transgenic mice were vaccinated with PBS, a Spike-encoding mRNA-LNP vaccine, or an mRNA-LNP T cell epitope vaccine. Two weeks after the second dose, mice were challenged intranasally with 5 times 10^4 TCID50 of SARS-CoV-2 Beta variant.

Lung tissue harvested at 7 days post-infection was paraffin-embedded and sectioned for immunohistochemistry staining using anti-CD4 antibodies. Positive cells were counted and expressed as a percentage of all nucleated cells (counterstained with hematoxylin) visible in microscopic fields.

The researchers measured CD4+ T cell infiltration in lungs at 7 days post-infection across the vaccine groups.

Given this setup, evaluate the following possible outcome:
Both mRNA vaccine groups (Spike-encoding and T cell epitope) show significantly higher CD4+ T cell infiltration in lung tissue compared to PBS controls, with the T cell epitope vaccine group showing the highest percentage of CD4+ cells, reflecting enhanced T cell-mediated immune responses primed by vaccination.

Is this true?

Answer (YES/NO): NO